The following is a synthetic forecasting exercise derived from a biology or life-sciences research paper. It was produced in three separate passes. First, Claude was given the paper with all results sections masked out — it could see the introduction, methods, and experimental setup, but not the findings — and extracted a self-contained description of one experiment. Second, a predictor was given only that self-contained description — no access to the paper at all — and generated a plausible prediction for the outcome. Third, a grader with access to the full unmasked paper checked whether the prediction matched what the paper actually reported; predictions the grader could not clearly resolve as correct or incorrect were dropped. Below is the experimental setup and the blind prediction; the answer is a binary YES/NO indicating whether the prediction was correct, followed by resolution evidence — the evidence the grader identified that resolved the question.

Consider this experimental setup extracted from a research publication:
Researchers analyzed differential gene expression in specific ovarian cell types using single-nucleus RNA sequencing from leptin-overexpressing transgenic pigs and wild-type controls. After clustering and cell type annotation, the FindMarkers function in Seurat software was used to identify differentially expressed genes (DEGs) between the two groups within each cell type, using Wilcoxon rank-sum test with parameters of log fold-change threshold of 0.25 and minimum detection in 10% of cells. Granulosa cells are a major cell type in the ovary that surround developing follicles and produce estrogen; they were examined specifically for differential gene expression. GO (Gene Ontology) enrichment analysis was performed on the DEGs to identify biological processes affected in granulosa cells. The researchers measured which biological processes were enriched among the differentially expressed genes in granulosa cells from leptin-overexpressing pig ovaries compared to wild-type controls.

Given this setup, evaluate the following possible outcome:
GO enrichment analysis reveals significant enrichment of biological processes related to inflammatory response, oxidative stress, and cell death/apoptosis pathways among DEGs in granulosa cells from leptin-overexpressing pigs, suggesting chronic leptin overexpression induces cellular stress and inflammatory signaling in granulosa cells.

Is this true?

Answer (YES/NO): NO